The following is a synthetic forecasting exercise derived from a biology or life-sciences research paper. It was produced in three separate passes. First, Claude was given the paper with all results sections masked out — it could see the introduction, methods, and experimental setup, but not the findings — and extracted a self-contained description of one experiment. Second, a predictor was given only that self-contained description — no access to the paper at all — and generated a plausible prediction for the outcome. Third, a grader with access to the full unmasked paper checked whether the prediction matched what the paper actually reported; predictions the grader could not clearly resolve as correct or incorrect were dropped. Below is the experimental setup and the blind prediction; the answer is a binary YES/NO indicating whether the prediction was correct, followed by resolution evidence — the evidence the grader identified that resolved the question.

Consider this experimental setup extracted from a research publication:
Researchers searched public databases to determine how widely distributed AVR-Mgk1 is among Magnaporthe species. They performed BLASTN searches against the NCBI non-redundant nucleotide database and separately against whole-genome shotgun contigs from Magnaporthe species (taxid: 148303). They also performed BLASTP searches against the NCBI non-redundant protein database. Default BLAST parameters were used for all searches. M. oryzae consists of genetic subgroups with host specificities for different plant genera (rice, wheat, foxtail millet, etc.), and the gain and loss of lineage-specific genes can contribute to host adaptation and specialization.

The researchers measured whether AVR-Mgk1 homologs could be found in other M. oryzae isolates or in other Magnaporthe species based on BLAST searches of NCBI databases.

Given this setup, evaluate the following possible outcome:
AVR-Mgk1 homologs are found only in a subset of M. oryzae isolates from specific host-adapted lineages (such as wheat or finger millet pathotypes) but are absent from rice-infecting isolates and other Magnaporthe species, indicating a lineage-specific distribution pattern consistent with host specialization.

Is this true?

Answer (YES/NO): NO